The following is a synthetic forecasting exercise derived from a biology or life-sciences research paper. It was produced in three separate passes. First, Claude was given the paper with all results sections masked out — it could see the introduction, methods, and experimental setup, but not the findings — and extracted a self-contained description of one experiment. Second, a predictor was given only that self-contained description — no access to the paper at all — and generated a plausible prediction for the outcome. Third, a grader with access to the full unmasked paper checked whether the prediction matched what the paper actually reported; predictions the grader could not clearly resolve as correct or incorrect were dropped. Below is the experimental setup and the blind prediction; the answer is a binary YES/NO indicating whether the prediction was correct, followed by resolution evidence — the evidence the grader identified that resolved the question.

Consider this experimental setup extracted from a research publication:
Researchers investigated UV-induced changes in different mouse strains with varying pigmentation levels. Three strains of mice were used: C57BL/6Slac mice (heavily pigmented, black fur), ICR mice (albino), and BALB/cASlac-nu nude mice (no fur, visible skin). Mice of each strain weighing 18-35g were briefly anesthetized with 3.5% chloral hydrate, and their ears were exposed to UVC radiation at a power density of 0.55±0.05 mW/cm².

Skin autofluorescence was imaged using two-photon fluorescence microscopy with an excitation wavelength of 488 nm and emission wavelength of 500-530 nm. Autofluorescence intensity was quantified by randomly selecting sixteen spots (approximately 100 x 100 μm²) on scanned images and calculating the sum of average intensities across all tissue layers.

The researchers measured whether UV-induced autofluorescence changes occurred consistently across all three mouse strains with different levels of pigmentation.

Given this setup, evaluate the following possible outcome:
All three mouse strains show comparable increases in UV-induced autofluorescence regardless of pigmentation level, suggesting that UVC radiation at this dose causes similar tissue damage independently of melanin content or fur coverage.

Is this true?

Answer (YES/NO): YES